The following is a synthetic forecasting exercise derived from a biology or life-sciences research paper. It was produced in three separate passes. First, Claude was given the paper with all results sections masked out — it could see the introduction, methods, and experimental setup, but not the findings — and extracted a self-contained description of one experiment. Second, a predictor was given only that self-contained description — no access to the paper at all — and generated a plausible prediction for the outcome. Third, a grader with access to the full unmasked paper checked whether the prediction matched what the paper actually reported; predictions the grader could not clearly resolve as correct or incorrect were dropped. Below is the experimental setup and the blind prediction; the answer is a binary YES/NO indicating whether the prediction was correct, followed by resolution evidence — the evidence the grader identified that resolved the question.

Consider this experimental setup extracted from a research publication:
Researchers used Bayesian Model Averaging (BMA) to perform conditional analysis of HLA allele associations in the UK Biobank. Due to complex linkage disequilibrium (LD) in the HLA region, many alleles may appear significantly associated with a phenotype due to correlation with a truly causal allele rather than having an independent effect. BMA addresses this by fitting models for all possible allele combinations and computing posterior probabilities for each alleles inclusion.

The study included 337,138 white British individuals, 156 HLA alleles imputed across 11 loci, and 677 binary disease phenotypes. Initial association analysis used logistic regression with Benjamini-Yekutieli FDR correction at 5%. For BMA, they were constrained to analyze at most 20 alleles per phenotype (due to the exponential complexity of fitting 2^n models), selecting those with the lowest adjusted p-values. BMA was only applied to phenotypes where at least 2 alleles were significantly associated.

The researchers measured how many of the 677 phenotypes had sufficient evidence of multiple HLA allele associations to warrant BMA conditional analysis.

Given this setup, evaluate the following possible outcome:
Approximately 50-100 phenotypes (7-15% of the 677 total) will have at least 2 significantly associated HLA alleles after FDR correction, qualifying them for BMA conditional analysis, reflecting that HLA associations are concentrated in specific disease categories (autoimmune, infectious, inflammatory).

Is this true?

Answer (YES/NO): NO